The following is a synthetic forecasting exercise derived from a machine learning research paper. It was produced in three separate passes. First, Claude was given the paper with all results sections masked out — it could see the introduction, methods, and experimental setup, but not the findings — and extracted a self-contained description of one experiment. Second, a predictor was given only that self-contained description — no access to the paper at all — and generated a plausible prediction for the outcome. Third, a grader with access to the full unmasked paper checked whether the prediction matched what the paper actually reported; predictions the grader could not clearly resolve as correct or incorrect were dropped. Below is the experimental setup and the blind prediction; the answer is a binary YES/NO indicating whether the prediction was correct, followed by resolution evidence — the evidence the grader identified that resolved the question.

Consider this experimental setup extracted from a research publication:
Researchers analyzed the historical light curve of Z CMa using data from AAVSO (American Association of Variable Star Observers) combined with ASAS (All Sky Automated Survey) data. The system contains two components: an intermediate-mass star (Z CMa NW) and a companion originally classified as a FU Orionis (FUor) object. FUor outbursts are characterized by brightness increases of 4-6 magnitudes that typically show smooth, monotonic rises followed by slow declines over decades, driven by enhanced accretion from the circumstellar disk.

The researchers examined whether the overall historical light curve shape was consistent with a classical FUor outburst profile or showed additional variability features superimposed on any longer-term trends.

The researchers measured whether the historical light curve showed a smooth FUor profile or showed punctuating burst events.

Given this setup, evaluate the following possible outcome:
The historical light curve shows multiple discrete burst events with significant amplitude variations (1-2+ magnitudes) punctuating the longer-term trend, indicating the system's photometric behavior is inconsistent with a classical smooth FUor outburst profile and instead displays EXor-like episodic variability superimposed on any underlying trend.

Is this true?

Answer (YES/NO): YES